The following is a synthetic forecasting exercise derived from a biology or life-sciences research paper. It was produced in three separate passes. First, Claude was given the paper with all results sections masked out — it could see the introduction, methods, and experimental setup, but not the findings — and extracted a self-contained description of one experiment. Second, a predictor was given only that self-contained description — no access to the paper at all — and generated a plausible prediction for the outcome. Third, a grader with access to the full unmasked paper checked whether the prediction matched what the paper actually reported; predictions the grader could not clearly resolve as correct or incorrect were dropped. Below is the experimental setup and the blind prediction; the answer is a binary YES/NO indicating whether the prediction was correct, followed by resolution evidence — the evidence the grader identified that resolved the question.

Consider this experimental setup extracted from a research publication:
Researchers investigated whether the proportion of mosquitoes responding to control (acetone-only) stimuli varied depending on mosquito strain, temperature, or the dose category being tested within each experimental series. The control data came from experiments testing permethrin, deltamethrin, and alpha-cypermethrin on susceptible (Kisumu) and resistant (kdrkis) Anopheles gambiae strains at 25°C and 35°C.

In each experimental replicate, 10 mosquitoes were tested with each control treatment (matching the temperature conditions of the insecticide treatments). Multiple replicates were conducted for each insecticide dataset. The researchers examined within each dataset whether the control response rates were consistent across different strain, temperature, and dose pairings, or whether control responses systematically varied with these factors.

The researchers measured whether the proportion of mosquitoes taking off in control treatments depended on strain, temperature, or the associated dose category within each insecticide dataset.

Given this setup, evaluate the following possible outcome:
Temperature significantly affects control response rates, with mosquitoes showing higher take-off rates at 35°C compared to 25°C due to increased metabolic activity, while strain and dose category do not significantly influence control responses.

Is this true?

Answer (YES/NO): NO